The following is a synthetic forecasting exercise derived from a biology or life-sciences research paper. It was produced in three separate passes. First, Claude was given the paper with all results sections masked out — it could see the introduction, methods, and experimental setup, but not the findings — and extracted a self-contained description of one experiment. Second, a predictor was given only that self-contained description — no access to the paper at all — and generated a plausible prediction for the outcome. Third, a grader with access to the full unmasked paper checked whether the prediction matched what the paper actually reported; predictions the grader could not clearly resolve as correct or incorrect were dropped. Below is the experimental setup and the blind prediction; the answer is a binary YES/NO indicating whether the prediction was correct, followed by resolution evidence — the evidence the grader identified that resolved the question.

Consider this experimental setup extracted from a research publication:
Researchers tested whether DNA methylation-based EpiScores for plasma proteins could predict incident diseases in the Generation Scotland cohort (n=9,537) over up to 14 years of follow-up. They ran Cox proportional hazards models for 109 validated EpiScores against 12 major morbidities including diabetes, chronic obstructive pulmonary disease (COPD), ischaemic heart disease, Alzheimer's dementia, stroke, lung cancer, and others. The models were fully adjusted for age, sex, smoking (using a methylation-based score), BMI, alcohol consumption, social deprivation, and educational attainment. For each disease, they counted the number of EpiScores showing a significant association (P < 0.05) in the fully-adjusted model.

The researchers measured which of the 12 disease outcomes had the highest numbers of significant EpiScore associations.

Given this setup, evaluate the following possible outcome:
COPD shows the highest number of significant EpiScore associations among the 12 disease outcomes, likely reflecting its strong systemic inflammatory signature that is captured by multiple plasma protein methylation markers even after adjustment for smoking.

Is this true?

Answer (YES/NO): YES